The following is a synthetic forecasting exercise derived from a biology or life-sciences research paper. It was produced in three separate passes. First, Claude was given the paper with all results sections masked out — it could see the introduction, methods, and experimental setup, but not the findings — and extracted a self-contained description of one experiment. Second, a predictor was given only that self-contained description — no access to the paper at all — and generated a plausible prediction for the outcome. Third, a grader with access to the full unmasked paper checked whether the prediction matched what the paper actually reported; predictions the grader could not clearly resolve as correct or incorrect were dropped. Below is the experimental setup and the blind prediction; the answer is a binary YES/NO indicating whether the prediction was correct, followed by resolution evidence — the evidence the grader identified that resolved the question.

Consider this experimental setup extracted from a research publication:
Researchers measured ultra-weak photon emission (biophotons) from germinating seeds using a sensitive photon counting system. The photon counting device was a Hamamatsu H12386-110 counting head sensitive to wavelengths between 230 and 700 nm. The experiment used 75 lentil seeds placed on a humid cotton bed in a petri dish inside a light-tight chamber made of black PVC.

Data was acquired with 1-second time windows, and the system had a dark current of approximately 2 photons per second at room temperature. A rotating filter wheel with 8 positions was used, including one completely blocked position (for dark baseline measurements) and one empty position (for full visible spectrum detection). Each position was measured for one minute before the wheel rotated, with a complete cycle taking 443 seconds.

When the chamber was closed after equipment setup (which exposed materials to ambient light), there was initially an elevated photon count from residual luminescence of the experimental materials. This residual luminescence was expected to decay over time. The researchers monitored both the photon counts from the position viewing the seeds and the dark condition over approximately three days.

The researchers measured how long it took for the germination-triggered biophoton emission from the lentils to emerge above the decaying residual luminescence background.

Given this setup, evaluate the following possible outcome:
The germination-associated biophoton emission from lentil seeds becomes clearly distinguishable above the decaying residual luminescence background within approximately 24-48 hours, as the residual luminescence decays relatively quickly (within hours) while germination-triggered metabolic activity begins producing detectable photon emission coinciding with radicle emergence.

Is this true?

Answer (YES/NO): NO